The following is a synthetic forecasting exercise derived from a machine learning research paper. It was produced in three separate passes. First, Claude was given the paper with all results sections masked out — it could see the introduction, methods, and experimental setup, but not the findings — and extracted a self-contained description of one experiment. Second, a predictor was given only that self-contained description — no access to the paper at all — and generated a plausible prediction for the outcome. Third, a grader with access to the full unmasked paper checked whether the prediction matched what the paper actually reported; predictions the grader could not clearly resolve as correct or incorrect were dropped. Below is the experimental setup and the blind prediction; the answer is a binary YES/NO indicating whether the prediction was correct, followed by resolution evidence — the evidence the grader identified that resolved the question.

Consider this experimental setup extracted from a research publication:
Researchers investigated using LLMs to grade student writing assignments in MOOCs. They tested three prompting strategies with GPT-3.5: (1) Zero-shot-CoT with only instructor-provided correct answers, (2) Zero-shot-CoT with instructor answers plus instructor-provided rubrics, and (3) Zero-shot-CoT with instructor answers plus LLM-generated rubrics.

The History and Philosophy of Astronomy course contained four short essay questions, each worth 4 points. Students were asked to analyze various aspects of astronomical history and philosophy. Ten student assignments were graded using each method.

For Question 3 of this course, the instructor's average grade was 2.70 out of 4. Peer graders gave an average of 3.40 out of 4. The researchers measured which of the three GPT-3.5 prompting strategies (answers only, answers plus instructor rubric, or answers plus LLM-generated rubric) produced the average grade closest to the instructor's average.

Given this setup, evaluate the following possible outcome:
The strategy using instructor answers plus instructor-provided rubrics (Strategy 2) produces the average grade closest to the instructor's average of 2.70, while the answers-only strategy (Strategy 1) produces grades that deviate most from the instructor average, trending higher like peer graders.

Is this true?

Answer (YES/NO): NO